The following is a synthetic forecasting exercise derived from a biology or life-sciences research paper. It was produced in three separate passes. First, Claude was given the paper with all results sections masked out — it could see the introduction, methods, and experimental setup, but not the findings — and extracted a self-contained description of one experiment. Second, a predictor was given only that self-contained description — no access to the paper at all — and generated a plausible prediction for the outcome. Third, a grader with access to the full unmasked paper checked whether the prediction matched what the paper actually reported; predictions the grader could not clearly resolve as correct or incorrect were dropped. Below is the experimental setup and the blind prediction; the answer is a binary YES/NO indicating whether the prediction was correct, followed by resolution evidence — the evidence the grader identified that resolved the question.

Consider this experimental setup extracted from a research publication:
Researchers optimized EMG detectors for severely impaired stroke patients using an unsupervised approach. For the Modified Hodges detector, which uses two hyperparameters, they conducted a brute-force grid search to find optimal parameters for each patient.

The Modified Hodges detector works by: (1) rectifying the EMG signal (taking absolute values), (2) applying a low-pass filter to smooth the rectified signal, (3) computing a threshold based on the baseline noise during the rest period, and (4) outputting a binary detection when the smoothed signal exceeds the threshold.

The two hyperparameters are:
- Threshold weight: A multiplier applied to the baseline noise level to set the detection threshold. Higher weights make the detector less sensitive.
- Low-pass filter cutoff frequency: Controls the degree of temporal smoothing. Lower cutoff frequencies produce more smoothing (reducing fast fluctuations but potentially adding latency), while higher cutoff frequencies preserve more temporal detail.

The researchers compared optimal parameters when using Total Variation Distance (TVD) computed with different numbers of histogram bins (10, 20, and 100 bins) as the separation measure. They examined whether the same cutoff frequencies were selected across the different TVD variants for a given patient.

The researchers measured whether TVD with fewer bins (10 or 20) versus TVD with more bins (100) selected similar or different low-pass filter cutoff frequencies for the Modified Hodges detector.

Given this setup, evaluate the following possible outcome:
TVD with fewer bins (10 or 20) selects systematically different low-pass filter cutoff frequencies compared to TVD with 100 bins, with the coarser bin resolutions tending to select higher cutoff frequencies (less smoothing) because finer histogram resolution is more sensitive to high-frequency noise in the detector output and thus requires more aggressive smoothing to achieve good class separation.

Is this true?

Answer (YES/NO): NO